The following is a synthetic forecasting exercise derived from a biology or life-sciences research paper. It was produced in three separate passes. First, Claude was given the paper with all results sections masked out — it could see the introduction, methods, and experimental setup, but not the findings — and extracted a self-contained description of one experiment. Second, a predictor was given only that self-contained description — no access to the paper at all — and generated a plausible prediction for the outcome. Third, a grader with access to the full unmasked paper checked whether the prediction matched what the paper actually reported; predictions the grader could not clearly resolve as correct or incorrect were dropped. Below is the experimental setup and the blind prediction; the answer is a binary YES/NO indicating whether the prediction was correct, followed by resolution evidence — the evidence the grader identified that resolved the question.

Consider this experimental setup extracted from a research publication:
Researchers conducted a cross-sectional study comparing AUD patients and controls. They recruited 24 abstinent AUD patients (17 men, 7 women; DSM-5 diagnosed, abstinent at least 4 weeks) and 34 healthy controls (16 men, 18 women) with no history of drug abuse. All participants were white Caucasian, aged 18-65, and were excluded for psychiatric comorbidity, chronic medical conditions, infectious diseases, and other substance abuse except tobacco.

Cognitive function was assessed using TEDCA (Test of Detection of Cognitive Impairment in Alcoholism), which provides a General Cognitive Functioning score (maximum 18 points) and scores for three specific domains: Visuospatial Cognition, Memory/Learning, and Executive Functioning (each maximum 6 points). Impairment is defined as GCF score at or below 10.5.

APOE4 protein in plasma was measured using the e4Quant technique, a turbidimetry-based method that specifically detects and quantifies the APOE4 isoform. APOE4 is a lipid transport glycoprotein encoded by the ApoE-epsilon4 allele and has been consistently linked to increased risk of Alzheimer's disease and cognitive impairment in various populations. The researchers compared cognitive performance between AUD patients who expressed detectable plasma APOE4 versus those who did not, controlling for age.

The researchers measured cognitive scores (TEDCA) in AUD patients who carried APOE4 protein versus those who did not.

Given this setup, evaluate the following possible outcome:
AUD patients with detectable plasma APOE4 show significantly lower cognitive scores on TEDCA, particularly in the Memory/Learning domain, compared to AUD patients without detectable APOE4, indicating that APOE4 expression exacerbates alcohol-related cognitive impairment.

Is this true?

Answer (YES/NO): YES